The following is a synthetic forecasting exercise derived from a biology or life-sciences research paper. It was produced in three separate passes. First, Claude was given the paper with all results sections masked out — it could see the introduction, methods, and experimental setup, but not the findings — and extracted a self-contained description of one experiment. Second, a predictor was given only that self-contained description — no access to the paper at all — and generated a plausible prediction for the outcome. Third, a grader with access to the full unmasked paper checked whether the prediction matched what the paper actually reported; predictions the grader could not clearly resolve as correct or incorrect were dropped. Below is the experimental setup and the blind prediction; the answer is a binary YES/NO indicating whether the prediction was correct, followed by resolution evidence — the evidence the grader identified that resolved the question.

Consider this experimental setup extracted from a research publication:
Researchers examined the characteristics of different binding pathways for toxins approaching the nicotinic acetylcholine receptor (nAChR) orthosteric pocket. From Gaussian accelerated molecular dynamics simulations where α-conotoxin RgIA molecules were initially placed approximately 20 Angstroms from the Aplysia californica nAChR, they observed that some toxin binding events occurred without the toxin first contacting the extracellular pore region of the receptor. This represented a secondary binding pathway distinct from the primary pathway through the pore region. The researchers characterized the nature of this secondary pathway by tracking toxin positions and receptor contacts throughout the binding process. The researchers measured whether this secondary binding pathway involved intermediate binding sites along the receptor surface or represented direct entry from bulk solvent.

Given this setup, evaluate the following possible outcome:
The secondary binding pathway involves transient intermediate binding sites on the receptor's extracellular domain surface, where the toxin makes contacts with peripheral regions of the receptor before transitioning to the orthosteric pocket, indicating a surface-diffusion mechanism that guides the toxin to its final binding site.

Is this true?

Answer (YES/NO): NO